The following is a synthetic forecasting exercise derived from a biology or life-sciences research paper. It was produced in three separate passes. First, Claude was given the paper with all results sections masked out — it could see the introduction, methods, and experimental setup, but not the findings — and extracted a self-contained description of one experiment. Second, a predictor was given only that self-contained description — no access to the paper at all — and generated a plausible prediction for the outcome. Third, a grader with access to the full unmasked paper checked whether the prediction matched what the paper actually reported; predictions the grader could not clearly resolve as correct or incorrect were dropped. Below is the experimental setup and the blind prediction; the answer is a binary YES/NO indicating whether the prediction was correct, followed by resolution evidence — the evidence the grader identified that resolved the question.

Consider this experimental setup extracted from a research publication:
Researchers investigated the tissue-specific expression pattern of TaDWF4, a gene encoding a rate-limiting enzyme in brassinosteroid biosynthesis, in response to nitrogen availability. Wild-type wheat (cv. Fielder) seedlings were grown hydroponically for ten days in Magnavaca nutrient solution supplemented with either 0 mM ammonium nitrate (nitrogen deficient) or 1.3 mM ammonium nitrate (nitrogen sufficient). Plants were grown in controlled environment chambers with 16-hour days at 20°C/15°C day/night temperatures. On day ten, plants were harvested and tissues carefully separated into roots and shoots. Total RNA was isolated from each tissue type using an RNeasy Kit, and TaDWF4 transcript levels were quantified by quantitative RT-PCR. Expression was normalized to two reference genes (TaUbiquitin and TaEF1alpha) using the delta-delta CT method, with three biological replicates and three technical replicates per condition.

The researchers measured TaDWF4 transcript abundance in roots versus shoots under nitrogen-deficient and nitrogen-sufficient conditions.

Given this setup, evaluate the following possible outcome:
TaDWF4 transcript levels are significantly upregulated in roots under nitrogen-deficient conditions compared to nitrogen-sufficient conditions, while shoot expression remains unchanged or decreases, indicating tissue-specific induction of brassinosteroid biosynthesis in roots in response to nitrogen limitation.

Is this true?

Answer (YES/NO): YES